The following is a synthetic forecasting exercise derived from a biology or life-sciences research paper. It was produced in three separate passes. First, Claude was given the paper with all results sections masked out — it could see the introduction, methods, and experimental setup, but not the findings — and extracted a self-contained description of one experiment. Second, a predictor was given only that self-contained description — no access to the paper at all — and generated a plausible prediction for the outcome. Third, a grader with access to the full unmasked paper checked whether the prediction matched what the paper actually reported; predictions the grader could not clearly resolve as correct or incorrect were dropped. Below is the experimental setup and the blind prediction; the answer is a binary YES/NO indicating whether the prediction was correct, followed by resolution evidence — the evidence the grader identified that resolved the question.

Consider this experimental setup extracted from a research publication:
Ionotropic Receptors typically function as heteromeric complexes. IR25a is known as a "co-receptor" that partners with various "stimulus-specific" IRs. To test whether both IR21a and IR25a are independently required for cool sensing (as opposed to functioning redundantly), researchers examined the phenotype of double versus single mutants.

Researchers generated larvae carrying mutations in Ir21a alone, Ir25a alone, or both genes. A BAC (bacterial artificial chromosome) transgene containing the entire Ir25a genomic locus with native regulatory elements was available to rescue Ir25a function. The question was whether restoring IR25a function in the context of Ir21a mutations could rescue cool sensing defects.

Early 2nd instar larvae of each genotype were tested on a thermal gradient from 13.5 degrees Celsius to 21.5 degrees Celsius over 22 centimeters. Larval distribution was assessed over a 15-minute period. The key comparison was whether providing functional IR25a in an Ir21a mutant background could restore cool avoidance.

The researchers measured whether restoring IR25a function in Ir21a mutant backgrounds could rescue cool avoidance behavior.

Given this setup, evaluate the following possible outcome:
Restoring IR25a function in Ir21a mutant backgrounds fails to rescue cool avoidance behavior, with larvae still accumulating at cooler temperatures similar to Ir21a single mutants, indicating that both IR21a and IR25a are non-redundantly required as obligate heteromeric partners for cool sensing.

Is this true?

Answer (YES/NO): YES